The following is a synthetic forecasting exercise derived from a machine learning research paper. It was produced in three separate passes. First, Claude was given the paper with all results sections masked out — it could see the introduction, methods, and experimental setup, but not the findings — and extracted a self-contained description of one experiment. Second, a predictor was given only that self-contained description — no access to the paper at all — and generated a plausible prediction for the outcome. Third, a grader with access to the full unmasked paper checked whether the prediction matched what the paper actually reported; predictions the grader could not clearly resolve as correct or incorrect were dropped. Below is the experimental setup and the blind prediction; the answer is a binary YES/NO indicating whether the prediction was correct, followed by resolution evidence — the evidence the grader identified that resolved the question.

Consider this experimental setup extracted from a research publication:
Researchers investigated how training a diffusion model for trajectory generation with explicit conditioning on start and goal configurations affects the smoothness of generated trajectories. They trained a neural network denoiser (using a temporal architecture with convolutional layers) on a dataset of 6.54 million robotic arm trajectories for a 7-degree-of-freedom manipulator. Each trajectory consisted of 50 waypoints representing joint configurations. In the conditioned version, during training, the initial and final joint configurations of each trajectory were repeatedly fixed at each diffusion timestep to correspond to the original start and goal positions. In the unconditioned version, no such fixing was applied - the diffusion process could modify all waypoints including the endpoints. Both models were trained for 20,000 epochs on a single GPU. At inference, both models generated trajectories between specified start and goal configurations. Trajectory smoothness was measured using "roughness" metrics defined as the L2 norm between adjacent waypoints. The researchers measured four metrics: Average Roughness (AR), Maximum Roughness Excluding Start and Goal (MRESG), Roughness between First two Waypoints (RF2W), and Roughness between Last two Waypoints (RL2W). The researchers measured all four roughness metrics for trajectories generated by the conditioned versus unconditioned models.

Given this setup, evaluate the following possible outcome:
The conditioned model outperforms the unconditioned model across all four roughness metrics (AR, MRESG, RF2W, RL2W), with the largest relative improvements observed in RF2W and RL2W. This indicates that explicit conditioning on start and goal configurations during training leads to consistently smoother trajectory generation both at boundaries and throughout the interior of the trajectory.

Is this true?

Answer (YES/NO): YES